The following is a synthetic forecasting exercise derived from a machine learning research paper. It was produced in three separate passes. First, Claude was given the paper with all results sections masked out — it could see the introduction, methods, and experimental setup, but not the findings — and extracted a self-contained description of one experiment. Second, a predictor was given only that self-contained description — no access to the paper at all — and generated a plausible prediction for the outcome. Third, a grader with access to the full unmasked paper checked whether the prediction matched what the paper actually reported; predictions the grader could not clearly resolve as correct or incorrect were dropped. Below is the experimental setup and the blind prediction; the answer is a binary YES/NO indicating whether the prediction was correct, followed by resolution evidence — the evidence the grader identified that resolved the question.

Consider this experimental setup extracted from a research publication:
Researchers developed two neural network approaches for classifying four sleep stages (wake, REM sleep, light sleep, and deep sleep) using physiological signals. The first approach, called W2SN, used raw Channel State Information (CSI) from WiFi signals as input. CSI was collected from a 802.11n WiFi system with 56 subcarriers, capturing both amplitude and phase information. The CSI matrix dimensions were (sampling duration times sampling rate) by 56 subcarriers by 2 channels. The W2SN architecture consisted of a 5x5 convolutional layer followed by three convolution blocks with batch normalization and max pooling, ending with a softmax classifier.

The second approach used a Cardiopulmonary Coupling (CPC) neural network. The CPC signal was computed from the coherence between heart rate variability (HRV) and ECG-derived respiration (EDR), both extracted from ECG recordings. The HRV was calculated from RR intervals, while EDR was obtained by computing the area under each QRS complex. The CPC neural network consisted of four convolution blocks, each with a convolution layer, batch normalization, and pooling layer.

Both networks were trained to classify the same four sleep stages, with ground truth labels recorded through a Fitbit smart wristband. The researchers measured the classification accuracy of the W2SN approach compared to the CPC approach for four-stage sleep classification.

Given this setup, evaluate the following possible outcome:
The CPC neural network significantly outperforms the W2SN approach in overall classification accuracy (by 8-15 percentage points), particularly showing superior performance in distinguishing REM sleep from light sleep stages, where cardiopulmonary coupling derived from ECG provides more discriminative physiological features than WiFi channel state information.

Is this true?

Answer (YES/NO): NO